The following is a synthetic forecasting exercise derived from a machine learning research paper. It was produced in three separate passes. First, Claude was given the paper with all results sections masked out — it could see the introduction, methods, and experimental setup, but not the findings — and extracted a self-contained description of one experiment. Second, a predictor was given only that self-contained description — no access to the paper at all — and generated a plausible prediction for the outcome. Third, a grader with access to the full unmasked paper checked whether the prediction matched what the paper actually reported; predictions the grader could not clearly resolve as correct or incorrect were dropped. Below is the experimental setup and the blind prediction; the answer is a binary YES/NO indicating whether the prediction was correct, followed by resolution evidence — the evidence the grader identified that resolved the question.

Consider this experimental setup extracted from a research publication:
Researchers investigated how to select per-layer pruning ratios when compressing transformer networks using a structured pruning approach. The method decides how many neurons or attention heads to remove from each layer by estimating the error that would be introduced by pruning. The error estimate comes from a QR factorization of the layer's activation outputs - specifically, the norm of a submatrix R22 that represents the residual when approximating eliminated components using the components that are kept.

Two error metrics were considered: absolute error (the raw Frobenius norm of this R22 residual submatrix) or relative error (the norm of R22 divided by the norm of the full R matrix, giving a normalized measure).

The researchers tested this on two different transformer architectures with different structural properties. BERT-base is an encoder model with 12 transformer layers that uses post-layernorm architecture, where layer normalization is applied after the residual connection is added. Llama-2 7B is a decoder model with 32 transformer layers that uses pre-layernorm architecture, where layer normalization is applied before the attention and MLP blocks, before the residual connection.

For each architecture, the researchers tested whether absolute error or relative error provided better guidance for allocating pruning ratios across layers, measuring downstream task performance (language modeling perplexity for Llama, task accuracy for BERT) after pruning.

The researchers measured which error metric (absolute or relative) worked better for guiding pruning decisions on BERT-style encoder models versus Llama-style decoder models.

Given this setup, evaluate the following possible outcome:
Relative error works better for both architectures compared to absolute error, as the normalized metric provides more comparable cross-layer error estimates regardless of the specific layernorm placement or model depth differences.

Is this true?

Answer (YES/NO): NO